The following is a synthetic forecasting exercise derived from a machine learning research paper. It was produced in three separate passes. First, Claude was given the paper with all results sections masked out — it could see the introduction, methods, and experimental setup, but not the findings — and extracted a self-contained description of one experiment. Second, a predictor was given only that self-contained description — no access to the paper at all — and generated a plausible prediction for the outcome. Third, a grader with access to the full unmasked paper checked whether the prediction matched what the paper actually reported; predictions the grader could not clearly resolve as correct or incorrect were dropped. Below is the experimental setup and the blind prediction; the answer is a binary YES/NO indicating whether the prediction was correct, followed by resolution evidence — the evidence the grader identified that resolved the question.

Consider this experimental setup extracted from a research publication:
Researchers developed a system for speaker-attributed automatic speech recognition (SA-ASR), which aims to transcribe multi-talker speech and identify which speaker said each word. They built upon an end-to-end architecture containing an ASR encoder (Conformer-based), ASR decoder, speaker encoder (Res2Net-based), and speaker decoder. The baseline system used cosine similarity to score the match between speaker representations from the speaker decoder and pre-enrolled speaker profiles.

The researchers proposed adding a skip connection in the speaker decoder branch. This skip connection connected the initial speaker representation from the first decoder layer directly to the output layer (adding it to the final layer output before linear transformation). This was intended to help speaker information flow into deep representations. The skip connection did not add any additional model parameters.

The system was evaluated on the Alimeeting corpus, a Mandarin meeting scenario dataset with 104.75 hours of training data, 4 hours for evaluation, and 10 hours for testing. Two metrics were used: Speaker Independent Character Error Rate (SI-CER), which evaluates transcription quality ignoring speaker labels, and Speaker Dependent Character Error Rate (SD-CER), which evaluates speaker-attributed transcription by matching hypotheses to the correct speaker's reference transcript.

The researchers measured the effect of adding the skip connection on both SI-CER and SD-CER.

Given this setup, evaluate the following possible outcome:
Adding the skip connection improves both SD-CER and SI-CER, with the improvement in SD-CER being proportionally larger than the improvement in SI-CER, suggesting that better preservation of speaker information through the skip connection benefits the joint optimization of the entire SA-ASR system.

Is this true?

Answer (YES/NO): NO